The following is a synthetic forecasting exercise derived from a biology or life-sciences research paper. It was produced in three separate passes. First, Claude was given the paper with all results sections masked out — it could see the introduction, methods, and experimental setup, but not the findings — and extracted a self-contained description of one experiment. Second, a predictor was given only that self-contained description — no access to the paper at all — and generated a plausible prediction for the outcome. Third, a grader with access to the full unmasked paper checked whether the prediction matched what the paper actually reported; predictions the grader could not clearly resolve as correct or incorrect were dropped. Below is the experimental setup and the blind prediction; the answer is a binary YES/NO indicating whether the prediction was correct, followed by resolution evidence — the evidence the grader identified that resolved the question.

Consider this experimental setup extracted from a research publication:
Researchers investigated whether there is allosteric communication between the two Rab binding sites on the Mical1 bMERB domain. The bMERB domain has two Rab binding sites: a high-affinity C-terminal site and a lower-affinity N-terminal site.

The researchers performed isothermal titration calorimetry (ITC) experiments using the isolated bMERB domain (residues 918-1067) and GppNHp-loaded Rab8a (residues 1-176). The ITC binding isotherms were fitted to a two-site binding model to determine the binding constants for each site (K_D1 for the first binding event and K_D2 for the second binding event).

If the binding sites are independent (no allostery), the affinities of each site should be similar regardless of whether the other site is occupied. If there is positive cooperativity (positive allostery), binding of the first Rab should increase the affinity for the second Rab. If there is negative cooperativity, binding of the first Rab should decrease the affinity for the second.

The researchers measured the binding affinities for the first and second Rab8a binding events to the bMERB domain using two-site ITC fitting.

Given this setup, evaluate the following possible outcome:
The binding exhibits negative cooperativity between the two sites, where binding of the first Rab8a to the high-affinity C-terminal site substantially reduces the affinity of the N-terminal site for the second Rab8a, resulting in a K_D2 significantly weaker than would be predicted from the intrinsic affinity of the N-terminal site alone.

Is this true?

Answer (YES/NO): NO